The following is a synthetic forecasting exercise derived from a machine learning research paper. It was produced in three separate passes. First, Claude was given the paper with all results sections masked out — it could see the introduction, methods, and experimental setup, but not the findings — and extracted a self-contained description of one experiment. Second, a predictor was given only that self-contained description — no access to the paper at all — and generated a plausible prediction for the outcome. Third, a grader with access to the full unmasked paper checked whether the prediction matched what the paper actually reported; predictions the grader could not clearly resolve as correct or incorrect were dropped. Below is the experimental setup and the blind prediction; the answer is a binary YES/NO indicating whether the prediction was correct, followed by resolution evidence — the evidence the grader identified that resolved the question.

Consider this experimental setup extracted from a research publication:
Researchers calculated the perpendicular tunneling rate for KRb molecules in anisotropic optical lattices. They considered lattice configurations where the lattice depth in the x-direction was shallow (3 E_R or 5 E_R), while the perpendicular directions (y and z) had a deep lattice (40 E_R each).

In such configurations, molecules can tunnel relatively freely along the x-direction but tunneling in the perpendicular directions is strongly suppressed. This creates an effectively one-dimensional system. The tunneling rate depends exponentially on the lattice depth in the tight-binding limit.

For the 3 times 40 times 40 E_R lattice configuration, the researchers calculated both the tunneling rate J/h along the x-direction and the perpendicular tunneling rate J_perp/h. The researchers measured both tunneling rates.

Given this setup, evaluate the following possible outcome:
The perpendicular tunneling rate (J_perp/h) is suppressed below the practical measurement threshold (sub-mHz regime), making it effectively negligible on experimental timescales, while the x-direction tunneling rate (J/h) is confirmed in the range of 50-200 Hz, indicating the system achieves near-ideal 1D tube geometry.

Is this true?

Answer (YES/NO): NO